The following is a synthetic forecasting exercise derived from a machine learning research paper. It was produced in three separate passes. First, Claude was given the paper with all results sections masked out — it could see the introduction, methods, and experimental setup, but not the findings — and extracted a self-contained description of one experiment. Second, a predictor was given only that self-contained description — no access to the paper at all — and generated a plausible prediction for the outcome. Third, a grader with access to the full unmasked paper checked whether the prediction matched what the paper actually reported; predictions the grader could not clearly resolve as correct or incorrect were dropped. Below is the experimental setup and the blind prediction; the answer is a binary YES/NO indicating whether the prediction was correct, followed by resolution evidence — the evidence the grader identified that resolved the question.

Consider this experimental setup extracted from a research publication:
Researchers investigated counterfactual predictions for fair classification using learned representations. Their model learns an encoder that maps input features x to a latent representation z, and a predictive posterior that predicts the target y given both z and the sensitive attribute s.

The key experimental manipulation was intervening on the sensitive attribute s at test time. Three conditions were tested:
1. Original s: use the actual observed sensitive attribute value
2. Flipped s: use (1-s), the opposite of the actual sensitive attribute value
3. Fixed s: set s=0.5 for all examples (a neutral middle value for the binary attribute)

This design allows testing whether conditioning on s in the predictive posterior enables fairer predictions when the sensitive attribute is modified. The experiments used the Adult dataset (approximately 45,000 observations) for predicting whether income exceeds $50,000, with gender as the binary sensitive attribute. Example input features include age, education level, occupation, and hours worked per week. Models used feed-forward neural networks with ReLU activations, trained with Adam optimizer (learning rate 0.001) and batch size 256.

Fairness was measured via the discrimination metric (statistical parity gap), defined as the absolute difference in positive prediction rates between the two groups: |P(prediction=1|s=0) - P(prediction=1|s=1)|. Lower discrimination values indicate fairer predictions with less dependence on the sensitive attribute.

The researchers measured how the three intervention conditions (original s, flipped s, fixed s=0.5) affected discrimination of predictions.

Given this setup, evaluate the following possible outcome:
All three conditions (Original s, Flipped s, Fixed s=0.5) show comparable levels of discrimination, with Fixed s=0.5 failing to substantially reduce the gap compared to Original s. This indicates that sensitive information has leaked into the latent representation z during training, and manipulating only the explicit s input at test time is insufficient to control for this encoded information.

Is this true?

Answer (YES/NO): NO